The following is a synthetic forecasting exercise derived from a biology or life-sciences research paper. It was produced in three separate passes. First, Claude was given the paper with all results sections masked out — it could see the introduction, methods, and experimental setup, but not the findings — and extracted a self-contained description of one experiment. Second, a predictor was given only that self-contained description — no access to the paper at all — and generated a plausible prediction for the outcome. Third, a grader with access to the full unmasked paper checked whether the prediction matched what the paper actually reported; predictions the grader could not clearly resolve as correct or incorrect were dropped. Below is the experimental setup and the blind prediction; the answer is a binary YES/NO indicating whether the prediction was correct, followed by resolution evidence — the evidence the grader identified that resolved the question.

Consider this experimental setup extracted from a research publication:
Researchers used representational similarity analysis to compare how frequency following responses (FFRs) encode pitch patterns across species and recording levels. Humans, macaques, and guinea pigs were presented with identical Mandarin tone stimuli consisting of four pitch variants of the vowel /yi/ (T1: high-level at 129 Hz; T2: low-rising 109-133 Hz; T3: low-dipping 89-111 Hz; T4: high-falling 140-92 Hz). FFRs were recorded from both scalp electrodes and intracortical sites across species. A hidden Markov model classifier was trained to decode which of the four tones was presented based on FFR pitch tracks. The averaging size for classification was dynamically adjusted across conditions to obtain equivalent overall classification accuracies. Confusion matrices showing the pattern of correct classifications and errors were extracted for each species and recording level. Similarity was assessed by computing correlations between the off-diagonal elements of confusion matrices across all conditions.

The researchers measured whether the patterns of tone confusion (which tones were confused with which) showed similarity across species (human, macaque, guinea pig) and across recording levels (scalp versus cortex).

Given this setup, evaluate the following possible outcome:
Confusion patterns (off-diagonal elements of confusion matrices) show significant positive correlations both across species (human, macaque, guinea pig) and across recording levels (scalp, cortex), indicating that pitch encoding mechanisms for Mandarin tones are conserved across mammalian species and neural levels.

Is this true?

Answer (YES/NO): NO